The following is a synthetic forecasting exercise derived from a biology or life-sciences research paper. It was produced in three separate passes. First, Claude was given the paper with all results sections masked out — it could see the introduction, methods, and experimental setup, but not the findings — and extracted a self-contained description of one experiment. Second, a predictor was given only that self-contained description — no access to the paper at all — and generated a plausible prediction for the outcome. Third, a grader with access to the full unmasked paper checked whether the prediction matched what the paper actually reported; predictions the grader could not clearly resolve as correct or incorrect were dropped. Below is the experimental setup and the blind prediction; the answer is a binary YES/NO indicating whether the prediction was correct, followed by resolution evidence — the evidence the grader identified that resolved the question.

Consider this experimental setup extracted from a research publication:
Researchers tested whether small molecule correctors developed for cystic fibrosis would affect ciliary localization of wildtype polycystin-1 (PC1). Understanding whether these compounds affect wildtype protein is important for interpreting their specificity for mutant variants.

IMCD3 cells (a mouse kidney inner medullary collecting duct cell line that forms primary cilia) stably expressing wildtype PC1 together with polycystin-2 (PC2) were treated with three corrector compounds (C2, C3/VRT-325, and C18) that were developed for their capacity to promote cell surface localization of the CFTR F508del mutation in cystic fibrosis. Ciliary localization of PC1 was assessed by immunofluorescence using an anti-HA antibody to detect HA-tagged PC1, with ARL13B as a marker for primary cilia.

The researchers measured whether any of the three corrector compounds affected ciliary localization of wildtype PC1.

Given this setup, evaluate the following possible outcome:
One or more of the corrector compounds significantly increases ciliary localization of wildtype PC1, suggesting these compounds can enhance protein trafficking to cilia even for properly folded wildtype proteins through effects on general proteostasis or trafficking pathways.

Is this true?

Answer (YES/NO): NO